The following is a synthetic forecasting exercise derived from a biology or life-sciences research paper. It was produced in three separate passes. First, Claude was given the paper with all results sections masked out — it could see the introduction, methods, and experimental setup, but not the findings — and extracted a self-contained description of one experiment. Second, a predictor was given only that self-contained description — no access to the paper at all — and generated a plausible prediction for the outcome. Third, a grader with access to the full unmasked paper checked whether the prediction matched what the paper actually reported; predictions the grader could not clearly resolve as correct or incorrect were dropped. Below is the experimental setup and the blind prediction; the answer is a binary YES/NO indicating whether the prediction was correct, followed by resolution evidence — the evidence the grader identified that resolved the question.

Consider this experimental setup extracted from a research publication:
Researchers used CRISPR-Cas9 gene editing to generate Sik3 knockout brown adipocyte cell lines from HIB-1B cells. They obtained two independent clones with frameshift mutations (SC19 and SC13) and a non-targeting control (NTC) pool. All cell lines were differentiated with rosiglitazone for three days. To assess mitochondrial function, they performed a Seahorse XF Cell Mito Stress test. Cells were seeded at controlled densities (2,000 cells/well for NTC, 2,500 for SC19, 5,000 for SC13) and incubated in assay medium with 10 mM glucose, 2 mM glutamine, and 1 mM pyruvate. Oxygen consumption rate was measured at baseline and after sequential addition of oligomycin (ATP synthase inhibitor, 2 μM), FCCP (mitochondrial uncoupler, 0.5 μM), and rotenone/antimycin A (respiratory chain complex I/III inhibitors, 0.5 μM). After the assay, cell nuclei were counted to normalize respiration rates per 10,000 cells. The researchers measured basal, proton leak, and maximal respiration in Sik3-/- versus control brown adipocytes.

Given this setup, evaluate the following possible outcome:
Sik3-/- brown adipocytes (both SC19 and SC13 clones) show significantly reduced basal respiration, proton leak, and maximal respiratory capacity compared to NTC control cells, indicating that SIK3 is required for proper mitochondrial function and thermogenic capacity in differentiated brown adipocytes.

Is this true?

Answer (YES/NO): NO